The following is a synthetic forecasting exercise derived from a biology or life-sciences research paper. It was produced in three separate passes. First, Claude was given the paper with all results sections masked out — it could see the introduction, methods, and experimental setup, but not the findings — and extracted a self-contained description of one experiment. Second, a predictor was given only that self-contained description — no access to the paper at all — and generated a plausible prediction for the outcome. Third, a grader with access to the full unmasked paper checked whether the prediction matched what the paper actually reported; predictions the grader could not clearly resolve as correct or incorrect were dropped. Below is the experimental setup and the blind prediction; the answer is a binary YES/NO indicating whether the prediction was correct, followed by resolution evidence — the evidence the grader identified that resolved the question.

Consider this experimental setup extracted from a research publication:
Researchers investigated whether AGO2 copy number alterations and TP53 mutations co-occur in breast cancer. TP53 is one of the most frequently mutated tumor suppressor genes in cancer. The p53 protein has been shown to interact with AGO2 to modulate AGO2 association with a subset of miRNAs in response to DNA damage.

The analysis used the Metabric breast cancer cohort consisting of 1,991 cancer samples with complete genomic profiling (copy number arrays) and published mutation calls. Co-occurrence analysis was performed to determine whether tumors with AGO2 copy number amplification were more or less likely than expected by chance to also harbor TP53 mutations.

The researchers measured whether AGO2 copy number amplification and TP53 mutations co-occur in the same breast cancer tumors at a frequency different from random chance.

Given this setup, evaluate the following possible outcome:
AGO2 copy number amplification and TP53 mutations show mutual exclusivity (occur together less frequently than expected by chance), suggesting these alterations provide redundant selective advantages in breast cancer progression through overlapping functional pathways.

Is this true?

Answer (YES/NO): NO